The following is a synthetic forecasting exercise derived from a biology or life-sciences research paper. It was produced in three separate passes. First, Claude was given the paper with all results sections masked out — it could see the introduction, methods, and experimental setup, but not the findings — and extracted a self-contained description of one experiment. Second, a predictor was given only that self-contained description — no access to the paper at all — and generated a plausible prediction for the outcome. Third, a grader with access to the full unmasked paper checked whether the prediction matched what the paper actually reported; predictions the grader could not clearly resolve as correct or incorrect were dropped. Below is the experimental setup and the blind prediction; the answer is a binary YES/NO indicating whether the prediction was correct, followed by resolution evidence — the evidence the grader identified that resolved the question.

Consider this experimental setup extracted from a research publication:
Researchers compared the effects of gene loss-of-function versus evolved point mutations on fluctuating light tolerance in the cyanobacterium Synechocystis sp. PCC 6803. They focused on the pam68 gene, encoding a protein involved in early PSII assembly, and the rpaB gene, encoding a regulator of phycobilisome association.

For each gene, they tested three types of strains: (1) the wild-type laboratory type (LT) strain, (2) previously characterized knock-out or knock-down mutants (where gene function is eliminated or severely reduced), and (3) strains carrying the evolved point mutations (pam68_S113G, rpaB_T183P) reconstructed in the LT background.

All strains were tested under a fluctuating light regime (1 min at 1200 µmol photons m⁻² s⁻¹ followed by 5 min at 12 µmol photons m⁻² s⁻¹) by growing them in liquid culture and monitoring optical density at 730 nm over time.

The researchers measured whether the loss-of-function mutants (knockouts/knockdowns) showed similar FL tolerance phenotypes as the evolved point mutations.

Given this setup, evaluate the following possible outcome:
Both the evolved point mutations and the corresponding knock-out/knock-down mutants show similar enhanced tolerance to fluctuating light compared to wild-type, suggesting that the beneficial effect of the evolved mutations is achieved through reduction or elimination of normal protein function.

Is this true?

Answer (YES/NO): NO